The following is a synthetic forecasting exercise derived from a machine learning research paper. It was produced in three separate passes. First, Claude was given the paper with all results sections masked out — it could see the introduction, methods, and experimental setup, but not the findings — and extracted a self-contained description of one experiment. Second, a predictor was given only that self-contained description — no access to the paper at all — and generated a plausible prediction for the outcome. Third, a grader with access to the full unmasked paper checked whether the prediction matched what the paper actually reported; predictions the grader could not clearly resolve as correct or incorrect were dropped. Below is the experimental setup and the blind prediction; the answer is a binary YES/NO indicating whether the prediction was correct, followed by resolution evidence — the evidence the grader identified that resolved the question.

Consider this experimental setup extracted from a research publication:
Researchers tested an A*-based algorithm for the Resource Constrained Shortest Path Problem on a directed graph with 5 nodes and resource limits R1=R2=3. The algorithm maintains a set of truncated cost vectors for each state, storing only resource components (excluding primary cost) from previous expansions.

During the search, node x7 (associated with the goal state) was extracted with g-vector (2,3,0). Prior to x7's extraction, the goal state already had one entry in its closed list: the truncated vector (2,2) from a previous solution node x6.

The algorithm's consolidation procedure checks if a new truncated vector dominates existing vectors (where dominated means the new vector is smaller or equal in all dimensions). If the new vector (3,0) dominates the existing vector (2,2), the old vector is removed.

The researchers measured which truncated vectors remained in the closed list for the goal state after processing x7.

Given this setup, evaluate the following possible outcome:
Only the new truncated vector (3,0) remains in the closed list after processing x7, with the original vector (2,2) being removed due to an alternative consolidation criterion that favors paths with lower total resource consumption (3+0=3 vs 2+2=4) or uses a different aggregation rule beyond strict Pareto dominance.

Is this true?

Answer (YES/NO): NO